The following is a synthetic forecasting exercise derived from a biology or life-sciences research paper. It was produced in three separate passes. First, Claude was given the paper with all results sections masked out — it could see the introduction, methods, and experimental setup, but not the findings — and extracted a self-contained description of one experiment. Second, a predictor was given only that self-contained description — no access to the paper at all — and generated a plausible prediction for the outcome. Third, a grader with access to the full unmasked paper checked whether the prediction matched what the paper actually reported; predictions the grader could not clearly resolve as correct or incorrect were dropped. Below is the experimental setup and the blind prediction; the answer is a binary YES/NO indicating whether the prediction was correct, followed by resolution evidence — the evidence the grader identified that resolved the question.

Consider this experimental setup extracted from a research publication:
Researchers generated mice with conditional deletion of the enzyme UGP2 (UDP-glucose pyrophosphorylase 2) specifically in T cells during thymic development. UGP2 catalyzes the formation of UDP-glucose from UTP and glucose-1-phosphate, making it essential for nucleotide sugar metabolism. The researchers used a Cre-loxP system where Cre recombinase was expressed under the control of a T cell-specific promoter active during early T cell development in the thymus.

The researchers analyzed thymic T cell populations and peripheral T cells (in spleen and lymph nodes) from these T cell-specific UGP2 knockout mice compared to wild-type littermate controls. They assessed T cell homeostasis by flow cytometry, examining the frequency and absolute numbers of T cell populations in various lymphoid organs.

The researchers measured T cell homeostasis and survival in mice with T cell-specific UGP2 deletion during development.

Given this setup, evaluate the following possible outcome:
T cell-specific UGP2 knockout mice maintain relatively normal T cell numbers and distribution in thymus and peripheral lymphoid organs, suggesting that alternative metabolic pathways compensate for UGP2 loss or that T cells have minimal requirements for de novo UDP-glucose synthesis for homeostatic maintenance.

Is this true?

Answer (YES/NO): NO